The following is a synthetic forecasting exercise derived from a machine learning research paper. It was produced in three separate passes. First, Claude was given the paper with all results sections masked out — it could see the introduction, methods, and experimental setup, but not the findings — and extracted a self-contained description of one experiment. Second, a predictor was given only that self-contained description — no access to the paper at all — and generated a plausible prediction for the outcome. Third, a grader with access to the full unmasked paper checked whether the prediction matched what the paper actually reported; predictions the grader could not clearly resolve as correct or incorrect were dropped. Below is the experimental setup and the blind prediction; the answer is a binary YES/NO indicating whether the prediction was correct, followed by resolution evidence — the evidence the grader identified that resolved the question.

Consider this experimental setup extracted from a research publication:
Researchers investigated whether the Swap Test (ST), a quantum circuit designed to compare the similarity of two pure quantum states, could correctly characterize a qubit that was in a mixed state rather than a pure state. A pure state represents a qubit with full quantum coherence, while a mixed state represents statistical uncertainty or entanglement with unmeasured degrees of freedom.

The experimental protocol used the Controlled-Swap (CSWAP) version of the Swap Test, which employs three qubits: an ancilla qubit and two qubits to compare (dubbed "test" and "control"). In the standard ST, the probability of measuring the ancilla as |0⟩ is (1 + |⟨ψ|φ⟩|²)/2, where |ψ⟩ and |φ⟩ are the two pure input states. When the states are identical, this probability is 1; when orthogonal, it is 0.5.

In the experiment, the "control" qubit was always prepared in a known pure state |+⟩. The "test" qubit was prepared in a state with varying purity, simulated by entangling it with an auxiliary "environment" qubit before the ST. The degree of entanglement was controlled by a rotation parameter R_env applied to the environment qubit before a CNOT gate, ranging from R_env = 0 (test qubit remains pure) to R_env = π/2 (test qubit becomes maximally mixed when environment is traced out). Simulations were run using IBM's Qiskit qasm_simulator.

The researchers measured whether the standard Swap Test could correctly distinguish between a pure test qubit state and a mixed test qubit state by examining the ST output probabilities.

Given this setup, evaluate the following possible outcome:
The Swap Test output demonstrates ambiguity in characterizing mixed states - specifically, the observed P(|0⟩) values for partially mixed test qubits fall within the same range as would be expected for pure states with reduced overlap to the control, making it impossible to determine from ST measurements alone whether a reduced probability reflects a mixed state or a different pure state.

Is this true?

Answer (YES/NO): YES